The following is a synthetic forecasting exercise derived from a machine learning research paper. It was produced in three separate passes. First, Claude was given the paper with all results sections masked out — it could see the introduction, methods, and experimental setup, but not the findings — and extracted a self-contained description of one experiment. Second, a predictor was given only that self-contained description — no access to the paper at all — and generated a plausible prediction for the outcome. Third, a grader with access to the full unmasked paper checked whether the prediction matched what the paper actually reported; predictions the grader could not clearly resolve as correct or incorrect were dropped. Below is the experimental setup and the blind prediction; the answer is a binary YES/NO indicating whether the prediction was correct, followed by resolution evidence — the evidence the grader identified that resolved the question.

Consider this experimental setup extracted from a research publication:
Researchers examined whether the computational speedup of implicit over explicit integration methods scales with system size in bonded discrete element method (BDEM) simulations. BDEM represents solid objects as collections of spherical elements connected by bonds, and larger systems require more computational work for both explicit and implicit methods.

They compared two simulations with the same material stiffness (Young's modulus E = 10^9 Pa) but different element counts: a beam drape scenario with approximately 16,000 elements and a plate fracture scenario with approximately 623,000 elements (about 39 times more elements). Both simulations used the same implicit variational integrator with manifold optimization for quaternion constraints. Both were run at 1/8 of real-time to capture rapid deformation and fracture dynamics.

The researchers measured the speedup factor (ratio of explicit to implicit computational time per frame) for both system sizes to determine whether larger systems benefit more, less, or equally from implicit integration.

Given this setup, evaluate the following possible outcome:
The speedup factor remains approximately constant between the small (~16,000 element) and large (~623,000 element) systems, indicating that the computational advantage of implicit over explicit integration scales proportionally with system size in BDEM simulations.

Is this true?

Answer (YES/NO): YES